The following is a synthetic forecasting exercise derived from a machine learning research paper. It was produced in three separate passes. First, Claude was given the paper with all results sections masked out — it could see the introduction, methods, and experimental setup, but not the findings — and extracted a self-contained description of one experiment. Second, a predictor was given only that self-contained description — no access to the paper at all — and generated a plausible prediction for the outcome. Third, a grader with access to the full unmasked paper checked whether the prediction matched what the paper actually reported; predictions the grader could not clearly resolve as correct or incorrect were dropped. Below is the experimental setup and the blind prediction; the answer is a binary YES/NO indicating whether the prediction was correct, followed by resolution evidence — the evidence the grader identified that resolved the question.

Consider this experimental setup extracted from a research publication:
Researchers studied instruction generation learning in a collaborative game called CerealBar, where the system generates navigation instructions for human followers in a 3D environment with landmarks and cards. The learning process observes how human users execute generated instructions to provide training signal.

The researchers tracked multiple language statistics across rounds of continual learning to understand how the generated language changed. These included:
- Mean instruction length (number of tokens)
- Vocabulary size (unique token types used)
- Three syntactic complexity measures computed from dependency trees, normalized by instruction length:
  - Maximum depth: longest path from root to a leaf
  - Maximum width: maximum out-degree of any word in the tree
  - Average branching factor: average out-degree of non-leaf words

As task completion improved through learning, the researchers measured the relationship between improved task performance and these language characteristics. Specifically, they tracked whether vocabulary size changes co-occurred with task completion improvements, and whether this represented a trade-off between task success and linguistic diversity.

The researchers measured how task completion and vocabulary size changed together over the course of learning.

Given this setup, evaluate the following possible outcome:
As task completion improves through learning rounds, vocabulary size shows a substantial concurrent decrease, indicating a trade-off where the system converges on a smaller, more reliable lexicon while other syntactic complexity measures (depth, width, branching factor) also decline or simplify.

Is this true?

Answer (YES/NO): NO